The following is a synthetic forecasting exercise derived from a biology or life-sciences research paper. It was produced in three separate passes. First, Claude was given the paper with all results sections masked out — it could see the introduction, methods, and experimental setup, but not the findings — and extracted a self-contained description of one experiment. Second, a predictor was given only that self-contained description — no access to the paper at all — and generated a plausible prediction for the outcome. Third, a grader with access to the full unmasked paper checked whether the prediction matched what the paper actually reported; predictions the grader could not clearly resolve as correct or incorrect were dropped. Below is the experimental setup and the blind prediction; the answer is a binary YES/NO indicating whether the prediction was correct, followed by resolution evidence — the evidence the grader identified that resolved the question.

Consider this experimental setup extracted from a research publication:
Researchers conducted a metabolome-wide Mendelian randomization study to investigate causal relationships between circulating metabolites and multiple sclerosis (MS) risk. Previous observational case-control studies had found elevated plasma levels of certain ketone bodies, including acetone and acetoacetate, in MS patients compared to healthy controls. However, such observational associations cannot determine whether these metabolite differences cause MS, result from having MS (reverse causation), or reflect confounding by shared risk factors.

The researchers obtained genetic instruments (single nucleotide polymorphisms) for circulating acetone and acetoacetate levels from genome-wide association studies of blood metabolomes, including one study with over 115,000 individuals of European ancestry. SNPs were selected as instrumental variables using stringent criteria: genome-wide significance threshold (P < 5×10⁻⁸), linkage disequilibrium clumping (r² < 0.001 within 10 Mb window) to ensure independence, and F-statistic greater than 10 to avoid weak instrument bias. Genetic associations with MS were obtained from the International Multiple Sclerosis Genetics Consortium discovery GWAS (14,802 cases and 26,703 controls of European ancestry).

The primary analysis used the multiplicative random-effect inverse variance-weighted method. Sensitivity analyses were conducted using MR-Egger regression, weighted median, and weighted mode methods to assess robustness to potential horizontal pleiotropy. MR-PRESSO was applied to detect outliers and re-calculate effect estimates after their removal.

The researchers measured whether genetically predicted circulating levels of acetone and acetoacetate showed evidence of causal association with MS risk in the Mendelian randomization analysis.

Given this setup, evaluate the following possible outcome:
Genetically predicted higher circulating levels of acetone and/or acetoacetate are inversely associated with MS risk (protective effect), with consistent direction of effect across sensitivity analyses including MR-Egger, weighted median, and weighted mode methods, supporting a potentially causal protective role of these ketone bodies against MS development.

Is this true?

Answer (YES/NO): NO